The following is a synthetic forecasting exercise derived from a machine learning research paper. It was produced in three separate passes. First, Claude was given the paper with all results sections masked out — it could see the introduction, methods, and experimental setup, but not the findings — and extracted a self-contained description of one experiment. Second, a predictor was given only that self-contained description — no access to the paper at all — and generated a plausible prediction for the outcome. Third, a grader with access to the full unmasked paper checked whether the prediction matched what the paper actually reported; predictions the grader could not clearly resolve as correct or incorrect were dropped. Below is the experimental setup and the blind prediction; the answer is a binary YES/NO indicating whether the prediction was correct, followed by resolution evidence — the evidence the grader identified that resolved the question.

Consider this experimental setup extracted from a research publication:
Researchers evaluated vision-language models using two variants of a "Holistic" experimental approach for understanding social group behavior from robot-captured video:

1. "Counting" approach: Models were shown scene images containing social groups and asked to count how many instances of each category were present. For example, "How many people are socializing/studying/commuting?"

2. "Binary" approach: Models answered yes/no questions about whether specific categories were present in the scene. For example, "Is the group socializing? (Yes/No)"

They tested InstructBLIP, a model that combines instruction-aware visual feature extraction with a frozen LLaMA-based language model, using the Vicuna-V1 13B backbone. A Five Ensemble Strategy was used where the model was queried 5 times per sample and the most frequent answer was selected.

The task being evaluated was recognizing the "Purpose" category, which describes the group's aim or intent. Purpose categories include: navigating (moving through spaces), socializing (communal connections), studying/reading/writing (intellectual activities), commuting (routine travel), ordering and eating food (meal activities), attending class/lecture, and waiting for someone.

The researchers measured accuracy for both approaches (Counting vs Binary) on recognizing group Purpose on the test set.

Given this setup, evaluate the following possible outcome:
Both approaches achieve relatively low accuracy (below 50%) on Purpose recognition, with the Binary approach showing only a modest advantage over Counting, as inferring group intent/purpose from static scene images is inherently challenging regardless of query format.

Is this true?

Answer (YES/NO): NO